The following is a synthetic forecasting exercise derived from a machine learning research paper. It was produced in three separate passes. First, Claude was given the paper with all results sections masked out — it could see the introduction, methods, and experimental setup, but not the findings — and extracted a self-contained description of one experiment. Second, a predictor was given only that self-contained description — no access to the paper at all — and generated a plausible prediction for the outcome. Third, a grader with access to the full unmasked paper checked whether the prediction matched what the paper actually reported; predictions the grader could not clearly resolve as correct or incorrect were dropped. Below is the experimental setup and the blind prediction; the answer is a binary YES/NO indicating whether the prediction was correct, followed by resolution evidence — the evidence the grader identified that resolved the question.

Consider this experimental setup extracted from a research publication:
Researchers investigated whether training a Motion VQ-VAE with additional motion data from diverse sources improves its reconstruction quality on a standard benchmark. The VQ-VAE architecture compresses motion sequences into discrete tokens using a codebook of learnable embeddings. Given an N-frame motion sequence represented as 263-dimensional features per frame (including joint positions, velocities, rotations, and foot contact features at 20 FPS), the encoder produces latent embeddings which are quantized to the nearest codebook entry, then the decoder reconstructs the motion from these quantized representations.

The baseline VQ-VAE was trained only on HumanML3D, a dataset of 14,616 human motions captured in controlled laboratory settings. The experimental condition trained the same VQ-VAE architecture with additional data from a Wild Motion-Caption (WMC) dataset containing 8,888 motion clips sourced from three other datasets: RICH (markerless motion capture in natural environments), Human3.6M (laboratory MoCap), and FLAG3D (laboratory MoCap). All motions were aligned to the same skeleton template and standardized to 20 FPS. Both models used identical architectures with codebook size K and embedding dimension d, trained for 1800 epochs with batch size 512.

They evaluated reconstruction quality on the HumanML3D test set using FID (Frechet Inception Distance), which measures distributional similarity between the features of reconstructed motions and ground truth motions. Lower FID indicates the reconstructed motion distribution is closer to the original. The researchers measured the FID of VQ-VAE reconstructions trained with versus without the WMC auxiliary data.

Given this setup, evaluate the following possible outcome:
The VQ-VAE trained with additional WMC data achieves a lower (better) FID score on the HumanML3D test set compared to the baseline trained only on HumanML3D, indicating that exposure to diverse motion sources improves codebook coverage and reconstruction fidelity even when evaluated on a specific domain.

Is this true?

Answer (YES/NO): YES